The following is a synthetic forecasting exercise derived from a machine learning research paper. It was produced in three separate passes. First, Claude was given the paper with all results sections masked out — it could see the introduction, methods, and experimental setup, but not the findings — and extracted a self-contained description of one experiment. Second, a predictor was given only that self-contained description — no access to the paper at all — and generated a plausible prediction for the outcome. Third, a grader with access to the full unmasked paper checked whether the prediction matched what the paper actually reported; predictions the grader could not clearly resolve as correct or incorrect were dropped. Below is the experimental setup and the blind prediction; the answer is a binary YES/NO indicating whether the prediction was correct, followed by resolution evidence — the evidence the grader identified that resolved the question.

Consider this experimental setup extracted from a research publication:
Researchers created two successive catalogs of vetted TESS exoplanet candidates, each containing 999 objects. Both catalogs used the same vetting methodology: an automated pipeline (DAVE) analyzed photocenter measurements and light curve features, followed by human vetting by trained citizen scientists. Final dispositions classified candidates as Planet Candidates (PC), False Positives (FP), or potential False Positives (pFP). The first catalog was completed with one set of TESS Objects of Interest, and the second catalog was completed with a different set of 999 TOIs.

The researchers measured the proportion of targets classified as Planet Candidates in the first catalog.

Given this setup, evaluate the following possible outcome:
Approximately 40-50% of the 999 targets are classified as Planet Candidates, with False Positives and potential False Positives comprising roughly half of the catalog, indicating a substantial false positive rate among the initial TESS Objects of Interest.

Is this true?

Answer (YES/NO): NO